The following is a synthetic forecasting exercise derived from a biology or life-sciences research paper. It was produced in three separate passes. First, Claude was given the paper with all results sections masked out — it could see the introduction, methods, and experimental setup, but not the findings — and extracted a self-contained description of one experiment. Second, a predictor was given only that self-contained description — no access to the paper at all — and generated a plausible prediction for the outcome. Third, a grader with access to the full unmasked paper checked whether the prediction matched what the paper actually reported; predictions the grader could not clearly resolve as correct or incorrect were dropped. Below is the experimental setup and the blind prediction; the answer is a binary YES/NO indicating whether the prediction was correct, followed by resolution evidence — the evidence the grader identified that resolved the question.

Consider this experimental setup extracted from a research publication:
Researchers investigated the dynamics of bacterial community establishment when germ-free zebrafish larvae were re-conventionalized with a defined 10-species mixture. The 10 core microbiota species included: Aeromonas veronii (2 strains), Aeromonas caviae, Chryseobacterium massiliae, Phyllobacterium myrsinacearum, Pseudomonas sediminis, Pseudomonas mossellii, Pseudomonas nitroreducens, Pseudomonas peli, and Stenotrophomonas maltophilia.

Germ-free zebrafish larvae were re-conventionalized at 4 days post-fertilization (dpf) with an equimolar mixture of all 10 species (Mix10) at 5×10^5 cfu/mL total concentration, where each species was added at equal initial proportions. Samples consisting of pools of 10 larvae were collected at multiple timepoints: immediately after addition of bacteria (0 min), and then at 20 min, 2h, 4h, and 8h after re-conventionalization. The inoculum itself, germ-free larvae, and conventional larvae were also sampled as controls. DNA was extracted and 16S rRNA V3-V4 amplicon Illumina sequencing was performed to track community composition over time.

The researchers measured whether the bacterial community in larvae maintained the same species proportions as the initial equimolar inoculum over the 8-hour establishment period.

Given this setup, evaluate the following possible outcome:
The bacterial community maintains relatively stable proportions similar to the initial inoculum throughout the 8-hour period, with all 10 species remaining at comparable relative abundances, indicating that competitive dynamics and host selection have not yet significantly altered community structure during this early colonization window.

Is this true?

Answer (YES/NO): NO